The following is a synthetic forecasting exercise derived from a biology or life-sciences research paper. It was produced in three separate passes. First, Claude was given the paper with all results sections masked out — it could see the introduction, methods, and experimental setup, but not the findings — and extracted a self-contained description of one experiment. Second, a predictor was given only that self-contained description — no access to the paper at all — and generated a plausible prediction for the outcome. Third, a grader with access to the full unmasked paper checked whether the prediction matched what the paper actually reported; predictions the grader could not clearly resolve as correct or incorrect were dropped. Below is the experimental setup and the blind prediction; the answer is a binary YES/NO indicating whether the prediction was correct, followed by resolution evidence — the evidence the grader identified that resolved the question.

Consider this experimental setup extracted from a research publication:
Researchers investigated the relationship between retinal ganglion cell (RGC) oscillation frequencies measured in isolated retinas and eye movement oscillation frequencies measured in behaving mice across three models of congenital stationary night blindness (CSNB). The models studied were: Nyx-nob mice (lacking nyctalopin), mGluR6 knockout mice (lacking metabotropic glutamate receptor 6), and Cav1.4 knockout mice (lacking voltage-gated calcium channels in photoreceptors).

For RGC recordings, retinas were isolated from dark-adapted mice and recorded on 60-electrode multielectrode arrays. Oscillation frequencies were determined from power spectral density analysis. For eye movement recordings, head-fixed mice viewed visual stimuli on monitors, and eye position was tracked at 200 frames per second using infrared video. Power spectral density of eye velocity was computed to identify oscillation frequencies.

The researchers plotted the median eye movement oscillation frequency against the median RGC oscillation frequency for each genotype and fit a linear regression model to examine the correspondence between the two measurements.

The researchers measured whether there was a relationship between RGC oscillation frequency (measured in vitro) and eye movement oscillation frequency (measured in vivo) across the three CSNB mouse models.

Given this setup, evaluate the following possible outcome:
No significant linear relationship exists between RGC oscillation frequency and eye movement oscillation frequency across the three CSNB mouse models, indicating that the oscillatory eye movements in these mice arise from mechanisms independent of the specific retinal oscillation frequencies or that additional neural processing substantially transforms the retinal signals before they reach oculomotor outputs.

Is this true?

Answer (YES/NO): NO